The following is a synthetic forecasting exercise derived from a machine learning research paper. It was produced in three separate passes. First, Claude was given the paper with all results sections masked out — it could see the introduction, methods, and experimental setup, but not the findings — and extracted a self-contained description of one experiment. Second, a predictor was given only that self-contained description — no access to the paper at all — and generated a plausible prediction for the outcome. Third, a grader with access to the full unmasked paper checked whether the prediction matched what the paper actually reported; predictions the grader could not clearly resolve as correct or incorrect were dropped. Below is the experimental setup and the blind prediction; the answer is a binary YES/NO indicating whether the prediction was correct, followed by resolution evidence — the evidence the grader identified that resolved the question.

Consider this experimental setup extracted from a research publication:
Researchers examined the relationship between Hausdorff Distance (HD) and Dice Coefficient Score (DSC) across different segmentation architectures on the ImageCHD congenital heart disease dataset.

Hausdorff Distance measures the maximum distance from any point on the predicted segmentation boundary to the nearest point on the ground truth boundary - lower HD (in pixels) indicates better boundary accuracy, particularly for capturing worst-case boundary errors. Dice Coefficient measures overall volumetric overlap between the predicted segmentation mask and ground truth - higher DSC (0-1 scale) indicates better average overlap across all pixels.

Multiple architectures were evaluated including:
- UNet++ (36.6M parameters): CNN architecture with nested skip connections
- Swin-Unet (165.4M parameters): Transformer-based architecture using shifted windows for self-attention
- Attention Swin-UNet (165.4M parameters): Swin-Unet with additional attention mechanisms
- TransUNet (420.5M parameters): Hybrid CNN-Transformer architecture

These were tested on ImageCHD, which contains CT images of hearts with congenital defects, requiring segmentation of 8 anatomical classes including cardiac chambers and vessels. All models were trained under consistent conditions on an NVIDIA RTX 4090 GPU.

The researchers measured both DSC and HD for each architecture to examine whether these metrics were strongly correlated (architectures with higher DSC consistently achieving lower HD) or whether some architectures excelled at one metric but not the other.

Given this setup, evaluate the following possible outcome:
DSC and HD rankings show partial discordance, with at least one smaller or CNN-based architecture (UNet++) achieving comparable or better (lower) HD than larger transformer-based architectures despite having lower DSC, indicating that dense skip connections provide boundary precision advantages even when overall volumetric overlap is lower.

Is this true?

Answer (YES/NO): YES